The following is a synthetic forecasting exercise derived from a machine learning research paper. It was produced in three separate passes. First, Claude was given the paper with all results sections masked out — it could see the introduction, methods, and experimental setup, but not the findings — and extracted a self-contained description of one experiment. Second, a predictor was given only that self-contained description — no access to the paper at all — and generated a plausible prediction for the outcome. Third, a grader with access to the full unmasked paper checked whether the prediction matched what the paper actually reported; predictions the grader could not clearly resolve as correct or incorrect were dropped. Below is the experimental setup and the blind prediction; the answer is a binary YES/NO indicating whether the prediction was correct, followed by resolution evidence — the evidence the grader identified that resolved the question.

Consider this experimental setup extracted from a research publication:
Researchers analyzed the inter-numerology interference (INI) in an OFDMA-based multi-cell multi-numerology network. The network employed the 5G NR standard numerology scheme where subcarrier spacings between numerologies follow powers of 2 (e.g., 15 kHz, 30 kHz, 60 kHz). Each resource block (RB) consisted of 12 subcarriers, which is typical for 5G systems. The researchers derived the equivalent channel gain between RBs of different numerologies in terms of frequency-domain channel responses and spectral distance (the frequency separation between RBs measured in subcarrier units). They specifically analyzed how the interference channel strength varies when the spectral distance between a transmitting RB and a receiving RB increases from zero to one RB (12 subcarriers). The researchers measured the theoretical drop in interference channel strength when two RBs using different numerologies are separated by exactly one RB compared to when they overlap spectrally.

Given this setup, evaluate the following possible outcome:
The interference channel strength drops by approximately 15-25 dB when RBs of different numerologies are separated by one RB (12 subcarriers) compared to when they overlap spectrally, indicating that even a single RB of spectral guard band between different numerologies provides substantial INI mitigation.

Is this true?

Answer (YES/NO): YES